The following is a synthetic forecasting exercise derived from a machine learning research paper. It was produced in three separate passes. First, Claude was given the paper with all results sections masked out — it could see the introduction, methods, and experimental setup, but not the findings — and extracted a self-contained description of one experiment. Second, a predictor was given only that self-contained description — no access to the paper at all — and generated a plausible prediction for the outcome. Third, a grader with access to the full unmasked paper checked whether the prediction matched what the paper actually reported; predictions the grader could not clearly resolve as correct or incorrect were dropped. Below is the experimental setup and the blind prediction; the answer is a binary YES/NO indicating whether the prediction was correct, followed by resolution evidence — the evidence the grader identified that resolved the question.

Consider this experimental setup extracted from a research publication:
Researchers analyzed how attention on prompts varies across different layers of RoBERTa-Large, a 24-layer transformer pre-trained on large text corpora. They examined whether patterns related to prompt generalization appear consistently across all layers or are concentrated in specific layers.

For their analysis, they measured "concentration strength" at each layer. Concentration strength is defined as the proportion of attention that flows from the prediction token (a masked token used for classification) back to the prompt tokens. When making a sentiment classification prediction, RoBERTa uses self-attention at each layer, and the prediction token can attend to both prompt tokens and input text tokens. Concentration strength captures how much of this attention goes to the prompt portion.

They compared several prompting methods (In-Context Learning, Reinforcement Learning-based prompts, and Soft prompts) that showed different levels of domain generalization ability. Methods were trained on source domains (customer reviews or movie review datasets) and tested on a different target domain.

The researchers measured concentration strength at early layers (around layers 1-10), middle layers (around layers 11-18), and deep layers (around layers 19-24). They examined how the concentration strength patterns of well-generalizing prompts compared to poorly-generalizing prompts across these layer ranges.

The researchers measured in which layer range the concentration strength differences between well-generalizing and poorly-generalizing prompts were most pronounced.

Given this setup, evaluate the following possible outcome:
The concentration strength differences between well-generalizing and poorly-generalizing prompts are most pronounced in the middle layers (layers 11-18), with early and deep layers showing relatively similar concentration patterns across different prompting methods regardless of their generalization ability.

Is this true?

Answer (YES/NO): NO